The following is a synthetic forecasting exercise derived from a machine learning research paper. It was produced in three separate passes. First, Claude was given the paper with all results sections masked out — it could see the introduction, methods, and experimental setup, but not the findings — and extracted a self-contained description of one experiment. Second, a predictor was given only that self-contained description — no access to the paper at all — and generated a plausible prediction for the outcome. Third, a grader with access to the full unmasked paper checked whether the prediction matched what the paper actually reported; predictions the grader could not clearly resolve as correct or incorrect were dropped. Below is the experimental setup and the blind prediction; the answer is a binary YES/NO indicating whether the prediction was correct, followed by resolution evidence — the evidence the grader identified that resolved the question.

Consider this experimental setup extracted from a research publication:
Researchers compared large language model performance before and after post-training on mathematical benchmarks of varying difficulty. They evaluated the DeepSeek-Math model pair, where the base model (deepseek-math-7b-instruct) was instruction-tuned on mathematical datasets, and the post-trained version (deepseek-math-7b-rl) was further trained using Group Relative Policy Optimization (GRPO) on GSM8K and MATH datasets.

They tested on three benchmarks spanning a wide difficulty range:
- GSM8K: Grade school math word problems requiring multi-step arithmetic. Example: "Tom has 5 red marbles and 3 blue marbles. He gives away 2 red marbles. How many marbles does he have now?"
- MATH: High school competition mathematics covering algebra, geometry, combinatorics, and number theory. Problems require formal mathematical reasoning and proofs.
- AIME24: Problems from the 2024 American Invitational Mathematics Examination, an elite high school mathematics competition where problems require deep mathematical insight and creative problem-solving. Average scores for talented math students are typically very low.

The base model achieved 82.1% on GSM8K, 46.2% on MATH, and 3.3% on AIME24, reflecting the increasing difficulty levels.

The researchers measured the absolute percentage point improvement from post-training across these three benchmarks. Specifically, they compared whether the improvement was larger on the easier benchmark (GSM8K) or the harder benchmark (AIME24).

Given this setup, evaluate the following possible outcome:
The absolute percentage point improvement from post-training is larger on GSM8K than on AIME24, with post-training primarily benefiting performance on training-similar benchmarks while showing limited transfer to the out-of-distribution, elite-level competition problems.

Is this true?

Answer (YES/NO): YES